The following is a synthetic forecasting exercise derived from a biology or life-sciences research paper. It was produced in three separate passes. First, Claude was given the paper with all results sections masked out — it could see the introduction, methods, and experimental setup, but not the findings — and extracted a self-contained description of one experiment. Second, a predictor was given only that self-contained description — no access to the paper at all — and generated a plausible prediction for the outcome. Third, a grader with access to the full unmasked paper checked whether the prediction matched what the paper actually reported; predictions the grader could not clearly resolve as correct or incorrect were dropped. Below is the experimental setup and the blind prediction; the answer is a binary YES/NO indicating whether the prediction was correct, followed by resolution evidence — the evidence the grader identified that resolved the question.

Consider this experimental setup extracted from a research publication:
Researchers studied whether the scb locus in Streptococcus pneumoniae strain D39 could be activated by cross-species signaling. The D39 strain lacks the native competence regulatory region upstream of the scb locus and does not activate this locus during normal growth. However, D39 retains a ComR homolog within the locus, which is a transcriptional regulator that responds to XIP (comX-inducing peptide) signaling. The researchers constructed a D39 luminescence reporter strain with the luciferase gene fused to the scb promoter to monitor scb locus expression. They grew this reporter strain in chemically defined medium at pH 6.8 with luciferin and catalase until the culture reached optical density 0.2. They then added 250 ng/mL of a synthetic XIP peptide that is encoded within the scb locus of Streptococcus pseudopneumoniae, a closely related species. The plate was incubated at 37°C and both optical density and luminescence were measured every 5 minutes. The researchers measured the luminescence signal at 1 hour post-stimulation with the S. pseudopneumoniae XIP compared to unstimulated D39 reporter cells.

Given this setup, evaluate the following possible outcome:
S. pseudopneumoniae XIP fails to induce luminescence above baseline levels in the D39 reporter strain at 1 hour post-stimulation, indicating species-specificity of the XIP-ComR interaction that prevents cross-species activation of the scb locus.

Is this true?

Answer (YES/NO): NO